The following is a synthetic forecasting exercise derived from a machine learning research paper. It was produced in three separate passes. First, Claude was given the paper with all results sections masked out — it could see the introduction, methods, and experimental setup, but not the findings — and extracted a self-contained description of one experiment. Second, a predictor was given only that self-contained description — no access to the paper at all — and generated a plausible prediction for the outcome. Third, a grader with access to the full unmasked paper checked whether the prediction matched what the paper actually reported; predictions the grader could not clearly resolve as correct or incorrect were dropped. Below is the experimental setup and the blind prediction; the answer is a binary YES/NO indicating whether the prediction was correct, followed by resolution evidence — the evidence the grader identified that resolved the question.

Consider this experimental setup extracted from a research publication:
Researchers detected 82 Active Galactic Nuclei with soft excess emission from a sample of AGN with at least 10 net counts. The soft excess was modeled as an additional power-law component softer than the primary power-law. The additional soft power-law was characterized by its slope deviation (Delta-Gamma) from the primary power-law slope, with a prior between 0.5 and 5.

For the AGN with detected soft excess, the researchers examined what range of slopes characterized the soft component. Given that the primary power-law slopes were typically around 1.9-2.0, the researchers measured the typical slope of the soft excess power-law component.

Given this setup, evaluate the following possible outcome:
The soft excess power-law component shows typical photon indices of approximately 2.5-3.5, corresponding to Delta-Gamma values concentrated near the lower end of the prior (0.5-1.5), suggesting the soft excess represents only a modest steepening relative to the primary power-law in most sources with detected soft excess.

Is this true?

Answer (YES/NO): NO